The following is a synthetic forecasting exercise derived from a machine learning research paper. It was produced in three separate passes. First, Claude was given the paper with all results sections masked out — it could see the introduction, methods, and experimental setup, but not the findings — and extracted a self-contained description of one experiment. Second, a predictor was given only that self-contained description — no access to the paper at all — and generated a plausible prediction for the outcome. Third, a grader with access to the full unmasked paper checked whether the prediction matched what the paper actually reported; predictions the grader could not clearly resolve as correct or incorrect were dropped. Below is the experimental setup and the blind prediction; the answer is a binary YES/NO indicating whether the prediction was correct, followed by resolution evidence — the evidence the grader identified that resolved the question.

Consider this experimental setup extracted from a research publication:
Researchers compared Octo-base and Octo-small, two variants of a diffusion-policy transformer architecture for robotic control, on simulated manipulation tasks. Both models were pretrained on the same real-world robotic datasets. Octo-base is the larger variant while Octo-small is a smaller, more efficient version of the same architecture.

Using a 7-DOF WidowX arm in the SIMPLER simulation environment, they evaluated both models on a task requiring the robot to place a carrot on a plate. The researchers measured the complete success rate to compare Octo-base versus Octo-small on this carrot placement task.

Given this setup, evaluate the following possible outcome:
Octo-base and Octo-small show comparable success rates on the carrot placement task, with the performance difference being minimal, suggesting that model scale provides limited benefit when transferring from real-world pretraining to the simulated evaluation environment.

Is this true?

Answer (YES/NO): YES